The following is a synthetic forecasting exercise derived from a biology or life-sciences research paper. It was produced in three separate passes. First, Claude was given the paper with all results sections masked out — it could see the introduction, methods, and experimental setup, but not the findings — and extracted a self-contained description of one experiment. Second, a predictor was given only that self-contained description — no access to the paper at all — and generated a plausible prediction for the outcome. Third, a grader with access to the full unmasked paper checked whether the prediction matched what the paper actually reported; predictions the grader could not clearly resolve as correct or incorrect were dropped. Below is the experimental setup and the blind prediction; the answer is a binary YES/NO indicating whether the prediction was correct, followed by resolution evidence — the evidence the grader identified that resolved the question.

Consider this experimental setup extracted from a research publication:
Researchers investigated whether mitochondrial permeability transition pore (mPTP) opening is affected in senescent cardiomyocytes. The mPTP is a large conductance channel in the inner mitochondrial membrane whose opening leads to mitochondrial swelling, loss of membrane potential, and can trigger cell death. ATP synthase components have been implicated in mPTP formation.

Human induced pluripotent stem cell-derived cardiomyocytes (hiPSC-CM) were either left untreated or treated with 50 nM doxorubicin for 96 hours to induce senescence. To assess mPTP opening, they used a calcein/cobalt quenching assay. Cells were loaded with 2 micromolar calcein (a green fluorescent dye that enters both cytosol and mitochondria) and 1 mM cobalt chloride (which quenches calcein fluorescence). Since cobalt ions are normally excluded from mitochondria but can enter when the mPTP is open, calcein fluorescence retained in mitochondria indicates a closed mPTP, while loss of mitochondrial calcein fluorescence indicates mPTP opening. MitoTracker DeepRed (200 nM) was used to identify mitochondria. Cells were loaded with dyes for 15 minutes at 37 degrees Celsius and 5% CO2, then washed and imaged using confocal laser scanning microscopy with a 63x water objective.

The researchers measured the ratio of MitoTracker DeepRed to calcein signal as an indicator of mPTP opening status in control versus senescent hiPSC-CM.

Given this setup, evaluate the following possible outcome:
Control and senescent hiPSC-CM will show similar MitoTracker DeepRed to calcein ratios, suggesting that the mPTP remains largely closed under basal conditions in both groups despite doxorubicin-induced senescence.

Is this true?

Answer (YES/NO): NO